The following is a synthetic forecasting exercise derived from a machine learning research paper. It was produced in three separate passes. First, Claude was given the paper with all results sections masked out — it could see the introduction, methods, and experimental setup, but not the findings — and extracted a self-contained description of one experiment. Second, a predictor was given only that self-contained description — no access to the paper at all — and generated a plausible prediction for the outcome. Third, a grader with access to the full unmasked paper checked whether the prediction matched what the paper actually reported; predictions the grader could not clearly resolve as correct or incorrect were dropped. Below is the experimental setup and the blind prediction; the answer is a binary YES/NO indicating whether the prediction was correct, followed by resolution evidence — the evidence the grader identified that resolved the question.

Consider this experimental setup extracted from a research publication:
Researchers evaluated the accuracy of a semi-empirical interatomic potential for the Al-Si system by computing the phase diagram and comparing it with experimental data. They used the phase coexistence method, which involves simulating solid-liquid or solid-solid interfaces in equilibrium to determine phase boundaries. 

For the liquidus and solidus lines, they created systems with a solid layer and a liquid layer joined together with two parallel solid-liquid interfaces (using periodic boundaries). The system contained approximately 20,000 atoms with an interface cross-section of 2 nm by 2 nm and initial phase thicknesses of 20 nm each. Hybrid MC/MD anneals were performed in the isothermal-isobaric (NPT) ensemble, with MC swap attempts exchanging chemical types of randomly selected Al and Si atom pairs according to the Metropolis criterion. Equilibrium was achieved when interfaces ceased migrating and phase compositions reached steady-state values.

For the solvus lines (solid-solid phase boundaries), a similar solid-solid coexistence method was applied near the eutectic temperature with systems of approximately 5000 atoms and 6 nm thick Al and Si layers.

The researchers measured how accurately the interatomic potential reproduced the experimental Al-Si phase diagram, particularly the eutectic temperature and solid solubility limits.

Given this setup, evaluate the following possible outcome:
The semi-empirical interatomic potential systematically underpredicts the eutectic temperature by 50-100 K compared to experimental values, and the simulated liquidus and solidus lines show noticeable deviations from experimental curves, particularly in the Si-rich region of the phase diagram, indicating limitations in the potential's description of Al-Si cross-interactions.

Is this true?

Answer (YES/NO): NO